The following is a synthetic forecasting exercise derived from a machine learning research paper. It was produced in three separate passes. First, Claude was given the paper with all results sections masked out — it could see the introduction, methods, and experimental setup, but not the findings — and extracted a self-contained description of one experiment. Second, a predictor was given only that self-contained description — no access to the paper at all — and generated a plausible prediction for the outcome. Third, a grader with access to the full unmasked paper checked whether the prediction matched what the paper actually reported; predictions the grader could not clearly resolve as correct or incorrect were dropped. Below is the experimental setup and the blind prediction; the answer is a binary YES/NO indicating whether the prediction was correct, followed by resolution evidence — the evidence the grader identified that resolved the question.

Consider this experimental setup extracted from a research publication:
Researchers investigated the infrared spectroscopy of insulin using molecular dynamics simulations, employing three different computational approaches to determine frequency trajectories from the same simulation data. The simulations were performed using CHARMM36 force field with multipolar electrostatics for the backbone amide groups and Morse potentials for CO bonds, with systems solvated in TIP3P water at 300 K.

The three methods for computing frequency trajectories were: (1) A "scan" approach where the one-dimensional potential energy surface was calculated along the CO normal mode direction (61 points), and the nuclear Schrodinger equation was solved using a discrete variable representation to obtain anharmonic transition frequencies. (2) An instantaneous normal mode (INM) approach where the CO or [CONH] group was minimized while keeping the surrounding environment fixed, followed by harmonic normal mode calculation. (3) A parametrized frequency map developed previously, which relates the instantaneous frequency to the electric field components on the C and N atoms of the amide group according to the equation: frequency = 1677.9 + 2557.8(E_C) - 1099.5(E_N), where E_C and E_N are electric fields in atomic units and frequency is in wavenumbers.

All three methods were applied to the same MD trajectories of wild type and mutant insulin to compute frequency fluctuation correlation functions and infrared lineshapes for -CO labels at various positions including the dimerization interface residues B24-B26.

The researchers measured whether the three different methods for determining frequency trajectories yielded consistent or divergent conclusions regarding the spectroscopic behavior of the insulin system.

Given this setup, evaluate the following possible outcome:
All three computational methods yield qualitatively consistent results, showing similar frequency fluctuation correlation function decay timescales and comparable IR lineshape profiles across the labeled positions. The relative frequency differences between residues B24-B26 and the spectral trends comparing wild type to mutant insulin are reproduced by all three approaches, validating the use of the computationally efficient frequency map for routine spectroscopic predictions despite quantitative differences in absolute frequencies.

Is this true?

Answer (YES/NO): NO